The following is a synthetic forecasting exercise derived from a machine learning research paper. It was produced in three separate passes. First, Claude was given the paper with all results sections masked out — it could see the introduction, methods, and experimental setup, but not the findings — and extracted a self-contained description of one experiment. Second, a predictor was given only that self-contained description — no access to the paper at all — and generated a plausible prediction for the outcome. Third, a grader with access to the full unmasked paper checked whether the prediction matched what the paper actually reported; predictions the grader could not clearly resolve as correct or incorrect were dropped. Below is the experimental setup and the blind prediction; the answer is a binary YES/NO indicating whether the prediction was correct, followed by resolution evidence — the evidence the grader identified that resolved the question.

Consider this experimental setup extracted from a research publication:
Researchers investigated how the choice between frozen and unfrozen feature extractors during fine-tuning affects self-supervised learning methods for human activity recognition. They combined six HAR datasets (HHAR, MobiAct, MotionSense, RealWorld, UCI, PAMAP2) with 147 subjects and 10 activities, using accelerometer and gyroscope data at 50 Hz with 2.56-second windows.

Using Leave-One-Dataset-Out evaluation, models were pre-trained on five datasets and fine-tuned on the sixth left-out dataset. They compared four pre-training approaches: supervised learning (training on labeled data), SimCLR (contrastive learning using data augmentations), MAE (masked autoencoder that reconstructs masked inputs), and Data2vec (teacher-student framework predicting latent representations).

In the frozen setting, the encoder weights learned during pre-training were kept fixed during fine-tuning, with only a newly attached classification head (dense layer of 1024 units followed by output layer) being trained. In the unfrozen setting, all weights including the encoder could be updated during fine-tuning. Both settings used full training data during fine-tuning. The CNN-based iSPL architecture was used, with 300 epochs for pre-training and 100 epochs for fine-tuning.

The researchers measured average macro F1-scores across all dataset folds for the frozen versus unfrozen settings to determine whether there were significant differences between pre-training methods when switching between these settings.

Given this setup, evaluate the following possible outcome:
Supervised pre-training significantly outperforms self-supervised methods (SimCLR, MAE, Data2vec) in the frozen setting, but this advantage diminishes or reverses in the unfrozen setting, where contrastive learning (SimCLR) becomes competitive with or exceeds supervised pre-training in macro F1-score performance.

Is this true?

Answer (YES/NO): NO